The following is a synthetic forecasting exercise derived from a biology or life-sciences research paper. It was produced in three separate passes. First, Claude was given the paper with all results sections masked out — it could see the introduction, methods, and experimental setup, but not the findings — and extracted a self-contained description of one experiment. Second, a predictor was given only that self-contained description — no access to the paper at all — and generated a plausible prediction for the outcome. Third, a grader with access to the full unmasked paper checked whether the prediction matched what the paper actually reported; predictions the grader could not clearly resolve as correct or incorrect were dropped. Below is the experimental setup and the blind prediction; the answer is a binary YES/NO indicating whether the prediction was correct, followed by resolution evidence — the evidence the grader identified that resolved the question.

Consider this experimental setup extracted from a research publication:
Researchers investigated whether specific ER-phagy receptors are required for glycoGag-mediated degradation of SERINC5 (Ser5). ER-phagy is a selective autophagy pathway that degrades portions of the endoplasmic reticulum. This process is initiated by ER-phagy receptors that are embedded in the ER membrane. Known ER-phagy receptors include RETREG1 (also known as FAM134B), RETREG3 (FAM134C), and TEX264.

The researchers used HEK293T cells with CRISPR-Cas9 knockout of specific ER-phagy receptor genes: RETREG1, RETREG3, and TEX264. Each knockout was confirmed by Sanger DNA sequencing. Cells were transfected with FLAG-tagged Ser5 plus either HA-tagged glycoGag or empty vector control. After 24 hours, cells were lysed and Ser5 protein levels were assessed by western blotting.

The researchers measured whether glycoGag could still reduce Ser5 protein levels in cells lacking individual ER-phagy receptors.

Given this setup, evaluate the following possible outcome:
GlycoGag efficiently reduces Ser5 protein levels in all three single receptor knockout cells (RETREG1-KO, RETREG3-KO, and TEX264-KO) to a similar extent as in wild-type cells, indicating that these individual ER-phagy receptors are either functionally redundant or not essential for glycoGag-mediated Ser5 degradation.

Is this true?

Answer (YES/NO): NO